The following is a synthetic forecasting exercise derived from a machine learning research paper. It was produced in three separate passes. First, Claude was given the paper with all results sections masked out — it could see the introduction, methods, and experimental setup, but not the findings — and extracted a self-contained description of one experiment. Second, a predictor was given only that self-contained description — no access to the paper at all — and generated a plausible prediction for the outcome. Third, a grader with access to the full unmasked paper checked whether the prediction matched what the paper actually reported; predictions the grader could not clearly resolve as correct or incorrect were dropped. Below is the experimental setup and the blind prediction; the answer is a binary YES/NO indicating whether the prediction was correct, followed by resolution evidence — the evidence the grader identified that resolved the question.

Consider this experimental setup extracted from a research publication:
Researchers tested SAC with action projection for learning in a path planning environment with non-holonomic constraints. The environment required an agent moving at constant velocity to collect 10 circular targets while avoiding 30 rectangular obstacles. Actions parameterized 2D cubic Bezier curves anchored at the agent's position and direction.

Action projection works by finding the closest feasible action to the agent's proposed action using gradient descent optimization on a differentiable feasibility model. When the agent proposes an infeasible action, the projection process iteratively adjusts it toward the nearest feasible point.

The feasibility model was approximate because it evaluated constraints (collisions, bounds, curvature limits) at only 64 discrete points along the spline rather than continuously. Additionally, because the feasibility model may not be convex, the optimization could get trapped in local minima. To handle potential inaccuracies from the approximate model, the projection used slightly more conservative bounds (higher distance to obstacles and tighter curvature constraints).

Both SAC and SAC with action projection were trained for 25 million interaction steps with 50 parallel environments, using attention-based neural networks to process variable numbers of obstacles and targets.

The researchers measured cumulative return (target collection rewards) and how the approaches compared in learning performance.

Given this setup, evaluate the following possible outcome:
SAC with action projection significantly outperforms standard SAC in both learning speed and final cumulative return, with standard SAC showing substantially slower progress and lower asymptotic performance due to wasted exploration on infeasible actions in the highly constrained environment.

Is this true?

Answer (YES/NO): YES